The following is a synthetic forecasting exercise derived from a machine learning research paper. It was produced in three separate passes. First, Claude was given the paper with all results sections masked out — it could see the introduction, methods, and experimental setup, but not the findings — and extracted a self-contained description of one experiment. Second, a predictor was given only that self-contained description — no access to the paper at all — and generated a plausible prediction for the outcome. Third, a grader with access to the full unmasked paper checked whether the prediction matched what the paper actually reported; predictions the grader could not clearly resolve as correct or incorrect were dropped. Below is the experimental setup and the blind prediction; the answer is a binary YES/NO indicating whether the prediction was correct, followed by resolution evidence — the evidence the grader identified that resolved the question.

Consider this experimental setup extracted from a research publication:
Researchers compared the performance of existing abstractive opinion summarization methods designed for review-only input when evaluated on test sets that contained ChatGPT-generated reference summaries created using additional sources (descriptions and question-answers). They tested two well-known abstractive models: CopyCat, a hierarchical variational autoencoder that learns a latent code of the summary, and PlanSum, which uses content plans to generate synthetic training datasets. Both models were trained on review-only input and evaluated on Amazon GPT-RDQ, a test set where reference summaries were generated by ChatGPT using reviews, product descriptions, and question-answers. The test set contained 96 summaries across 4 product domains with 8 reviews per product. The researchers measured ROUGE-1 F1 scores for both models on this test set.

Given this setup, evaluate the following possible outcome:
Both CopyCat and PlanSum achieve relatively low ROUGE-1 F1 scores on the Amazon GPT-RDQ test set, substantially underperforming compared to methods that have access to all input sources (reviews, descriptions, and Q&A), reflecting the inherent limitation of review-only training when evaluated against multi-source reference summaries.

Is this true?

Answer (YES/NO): YES